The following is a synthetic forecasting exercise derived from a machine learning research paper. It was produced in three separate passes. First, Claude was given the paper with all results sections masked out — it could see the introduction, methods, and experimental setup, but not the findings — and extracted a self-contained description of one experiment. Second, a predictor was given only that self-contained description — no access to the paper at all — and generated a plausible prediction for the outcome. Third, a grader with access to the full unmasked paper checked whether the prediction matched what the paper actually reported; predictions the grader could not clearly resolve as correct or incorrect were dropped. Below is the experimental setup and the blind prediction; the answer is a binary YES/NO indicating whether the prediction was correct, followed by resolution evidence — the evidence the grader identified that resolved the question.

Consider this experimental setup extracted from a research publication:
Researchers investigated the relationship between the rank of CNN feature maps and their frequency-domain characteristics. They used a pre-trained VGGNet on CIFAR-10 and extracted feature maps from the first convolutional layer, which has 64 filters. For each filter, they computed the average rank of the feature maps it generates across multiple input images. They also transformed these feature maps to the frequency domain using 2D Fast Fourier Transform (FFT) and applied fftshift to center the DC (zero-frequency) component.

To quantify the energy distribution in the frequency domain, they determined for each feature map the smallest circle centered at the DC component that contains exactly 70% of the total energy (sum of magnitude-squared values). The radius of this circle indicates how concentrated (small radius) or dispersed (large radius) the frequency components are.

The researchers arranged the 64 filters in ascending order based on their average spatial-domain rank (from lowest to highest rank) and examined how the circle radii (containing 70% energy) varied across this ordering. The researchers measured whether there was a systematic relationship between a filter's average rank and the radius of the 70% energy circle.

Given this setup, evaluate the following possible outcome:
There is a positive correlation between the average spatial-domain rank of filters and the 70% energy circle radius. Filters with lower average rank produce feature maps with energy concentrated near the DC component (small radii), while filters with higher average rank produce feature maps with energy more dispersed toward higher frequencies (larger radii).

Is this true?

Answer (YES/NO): YES